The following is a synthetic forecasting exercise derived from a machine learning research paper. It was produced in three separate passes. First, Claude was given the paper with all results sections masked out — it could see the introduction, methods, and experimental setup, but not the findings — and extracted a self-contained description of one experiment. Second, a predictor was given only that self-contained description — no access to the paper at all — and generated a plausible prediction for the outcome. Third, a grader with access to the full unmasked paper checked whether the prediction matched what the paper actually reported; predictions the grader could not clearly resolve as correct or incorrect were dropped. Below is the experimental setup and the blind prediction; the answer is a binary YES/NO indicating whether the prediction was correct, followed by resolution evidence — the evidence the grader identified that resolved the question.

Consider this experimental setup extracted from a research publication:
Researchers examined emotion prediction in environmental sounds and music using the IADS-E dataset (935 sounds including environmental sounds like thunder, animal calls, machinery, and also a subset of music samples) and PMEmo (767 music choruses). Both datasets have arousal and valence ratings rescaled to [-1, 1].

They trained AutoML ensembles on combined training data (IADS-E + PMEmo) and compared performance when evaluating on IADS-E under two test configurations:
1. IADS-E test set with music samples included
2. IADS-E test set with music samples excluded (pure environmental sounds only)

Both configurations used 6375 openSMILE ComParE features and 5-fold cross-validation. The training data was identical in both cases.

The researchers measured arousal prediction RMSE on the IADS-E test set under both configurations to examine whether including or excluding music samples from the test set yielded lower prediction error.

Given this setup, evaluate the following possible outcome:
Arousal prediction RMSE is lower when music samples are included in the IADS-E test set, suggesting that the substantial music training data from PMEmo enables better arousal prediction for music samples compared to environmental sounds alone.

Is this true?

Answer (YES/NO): NO